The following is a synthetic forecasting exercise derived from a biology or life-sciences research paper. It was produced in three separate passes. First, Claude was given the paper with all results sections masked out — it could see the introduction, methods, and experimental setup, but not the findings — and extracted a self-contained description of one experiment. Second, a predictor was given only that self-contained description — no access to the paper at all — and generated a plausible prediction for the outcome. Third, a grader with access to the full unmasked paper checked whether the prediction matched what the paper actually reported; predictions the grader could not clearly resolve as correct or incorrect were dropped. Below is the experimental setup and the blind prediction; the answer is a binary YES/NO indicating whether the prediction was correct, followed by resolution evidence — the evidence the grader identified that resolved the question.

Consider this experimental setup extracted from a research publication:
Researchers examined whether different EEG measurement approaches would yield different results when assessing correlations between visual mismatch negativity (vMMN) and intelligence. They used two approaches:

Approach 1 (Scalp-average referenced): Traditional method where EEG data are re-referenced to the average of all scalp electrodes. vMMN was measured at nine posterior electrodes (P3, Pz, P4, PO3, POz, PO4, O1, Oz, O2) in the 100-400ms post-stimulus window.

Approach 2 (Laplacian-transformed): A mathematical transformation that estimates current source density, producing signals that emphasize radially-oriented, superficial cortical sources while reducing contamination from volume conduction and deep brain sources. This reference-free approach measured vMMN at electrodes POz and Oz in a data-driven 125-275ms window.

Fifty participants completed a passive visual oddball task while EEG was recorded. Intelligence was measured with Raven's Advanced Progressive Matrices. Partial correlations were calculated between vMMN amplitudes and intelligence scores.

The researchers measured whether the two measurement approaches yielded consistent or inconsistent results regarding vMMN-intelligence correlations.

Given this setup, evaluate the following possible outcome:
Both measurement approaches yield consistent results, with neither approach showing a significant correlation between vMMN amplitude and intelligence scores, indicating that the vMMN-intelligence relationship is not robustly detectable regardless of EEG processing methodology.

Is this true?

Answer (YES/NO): YES